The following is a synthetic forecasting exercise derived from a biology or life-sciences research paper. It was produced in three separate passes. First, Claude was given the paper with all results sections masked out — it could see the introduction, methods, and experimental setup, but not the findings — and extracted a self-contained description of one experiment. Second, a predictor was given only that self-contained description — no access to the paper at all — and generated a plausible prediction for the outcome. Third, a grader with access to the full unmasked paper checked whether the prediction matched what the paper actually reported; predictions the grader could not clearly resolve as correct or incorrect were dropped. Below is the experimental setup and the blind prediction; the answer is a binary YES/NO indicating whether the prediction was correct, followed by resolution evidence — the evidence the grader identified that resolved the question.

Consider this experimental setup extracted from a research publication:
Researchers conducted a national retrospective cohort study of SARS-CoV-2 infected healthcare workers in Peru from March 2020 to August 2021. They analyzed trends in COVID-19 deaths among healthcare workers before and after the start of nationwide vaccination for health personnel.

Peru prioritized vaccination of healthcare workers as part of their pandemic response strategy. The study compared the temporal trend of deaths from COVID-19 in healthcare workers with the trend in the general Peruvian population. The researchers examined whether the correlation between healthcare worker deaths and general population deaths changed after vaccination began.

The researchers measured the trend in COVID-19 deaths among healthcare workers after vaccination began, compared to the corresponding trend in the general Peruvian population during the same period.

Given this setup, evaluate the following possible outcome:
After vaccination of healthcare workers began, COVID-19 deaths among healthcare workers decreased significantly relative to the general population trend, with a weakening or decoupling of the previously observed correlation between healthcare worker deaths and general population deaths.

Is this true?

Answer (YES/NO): YES